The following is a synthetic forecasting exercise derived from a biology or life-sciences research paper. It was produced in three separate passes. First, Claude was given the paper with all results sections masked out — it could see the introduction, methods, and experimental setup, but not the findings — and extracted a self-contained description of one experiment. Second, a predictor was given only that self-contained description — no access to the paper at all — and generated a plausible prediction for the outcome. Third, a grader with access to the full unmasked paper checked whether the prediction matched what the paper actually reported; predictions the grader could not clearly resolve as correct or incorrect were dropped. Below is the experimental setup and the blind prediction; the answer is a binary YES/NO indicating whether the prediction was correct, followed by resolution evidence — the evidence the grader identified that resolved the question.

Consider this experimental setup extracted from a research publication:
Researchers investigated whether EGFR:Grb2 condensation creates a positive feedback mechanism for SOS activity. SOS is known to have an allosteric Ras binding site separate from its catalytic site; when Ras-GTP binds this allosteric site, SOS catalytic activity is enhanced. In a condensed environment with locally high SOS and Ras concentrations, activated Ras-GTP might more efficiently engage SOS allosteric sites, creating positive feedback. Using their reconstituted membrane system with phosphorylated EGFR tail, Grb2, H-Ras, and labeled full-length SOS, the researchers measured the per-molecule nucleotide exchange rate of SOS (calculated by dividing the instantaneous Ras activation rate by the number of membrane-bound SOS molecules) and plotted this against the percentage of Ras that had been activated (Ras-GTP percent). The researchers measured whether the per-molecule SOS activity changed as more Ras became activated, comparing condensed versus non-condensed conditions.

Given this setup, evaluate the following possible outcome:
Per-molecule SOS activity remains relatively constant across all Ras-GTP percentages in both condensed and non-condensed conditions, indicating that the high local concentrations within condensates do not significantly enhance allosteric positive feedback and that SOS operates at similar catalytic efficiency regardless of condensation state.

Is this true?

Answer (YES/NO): NO